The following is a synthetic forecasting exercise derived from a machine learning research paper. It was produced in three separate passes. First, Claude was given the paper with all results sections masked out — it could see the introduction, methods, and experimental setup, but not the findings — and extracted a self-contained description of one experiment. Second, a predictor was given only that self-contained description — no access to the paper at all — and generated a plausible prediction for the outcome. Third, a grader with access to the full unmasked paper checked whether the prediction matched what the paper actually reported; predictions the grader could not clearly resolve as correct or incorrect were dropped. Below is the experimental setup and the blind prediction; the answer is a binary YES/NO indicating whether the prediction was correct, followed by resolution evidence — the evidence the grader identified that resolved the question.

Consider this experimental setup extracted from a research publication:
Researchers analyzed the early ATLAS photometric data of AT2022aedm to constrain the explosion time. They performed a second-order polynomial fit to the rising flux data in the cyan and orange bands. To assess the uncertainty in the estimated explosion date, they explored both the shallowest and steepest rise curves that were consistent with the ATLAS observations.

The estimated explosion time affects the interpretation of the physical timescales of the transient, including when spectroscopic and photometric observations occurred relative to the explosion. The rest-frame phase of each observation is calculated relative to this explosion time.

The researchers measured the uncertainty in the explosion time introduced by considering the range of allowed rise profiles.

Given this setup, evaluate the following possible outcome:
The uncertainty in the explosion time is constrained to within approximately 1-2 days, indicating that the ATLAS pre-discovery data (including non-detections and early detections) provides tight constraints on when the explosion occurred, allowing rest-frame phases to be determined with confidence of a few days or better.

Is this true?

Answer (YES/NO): NO